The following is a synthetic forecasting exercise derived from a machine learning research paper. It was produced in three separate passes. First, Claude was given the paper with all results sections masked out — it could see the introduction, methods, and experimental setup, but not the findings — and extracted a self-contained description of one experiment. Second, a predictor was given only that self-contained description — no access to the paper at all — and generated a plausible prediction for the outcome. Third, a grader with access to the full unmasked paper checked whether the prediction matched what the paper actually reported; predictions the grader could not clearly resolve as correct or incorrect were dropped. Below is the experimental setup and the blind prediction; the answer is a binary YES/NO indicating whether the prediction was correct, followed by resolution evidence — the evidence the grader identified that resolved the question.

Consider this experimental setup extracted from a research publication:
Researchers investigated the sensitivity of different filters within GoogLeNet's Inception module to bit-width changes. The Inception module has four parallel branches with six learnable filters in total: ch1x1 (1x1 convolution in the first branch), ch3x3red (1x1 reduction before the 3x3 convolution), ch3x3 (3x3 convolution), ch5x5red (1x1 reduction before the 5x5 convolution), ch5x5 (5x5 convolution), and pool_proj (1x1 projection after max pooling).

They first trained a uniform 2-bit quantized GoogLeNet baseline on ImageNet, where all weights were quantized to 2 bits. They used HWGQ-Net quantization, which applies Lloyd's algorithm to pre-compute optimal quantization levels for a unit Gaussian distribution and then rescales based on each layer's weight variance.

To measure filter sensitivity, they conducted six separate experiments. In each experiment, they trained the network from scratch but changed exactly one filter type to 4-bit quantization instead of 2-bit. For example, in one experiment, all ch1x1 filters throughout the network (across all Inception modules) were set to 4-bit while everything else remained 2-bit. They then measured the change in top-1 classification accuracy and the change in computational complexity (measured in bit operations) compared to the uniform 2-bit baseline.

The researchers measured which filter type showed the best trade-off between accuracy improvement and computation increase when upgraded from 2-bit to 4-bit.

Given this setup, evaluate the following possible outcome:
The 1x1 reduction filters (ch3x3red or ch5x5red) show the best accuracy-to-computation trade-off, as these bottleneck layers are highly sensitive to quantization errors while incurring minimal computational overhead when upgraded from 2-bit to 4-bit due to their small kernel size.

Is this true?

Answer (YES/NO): NO